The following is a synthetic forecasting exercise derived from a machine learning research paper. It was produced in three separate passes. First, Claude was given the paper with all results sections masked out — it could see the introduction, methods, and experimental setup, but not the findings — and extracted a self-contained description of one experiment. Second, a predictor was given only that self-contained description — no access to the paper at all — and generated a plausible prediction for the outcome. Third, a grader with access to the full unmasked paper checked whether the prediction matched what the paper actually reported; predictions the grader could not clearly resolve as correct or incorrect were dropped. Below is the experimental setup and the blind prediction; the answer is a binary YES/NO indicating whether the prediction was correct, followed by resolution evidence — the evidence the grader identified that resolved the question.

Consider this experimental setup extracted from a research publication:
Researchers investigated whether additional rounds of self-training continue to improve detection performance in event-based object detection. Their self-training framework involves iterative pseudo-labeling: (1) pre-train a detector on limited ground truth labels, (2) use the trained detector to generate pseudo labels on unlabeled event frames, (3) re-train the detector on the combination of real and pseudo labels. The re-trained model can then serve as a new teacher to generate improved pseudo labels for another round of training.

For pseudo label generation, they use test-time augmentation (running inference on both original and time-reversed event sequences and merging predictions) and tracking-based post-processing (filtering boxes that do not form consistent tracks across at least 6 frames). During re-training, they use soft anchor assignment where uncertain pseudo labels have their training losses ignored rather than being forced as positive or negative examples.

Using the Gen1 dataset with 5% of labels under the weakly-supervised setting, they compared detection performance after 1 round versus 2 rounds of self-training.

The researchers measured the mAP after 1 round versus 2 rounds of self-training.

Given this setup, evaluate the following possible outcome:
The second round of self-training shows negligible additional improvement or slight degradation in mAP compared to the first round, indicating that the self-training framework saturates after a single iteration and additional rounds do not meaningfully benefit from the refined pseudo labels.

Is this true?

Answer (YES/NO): NO